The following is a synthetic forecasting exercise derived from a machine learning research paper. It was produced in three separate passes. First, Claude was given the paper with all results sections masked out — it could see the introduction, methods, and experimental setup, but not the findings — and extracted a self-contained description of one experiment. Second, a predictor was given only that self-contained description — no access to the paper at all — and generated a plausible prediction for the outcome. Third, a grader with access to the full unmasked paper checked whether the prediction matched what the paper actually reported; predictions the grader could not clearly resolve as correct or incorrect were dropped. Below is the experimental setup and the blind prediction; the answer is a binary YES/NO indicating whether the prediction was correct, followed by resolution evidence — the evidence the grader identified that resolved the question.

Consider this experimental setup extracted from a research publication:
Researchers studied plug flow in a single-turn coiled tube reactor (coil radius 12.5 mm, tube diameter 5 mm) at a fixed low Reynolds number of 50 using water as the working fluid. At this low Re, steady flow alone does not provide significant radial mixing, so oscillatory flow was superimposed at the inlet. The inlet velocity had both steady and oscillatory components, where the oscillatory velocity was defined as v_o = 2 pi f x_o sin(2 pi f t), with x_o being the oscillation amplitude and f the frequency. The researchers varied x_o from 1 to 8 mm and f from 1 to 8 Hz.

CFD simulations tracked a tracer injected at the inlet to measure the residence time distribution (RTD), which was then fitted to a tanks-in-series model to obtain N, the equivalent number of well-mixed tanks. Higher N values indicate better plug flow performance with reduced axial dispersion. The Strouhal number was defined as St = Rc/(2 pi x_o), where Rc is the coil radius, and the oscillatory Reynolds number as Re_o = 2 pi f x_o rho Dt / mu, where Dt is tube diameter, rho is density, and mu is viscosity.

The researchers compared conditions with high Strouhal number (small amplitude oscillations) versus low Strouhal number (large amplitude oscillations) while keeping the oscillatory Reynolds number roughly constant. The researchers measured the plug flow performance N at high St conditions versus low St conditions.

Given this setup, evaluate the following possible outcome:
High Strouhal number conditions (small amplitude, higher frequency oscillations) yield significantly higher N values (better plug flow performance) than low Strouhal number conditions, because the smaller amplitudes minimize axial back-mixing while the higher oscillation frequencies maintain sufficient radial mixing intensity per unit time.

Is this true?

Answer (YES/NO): YES